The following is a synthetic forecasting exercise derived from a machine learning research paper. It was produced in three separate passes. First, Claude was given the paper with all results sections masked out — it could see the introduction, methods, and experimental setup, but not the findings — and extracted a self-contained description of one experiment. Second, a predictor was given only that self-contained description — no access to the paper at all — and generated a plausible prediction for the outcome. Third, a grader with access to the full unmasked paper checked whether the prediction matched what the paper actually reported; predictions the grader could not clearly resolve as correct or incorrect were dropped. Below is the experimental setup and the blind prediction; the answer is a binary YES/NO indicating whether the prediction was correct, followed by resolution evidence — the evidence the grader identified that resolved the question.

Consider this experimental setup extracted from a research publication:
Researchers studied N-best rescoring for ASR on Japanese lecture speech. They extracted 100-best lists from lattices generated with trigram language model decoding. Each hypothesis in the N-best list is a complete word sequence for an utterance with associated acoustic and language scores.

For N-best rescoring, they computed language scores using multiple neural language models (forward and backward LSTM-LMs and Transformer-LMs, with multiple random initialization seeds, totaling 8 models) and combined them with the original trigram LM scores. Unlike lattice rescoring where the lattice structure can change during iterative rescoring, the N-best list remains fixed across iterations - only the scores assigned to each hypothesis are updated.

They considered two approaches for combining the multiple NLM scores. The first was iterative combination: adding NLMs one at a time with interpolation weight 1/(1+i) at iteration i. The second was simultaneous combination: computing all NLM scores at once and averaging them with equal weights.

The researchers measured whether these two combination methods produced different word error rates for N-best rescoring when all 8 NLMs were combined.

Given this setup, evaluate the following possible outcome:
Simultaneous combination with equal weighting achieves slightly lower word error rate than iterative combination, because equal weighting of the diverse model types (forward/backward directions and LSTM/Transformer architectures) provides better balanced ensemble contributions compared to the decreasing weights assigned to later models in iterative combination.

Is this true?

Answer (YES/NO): NO